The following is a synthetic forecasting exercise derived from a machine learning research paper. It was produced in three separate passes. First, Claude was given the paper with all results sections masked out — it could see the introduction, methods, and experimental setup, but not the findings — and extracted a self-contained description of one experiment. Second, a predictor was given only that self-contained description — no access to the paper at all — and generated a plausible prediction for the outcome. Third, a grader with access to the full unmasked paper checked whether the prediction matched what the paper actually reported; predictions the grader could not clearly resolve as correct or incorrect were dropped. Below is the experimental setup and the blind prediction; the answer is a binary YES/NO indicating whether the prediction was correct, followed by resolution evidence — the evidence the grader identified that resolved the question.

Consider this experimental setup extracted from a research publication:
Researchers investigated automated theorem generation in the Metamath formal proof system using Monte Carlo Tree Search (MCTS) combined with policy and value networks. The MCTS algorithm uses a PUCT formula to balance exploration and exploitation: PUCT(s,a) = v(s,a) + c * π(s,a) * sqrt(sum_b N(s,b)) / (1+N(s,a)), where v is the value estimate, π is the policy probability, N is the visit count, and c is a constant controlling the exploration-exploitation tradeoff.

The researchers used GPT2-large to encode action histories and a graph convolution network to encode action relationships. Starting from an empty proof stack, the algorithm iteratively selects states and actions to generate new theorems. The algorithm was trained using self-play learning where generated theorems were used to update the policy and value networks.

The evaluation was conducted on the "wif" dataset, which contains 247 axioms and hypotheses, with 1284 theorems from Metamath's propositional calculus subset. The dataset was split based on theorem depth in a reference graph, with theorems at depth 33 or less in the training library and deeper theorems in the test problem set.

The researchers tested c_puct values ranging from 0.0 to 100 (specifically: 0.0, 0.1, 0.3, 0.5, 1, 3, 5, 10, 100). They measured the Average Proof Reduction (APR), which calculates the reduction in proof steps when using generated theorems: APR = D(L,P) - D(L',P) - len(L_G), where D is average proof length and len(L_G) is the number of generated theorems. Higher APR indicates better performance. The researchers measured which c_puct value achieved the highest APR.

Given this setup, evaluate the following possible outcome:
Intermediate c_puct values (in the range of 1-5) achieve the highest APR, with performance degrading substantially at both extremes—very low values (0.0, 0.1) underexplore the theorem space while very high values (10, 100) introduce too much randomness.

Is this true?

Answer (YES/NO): NO